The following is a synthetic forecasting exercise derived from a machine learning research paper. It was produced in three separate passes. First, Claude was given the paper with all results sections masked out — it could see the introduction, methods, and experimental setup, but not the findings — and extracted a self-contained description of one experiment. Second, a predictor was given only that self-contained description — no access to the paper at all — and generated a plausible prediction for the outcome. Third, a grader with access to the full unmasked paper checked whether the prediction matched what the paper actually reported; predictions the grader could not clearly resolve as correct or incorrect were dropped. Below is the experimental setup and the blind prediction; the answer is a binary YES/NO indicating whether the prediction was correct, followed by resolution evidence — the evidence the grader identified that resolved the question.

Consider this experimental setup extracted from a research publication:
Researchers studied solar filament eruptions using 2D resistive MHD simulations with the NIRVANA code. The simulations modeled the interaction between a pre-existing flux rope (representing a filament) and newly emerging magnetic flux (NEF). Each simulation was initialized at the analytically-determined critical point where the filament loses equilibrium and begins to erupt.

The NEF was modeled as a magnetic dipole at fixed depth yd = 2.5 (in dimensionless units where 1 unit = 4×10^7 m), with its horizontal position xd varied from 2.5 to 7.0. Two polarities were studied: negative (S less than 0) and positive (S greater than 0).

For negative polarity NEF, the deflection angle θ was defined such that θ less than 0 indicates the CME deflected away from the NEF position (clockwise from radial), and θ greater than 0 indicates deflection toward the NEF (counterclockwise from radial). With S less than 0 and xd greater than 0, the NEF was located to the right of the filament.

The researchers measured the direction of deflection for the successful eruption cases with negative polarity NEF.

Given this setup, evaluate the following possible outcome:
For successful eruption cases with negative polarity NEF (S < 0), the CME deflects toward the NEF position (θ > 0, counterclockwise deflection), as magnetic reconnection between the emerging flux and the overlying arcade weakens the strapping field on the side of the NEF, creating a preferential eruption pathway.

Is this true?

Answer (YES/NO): NO